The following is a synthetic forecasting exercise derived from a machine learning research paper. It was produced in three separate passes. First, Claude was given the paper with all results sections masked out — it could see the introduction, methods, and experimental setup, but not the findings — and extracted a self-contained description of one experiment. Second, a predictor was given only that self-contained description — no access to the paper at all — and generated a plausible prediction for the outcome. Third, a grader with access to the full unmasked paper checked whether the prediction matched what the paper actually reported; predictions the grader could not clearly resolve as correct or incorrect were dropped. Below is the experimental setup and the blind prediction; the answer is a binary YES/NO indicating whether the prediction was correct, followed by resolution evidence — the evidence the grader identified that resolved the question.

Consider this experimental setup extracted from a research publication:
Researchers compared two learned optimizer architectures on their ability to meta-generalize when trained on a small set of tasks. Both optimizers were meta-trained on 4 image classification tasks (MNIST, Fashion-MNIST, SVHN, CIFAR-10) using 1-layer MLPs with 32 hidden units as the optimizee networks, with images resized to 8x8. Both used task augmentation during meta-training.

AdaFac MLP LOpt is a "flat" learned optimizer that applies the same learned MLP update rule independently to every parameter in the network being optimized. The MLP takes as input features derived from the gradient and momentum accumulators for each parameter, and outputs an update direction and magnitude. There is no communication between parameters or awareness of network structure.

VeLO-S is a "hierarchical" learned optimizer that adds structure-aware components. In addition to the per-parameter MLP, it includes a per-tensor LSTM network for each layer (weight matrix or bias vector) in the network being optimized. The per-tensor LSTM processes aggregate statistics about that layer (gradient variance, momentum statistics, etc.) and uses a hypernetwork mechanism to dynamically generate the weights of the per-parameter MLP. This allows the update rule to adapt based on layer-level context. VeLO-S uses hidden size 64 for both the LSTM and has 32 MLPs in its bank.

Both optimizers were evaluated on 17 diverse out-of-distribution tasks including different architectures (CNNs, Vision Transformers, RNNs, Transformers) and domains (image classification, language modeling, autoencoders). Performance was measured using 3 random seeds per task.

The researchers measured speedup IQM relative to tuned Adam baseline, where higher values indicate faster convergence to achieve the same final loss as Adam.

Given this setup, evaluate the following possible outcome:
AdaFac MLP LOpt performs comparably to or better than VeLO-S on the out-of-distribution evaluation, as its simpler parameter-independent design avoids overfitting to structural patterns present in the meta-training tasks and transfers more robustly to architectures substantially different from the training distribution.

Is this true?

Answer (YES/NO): YES